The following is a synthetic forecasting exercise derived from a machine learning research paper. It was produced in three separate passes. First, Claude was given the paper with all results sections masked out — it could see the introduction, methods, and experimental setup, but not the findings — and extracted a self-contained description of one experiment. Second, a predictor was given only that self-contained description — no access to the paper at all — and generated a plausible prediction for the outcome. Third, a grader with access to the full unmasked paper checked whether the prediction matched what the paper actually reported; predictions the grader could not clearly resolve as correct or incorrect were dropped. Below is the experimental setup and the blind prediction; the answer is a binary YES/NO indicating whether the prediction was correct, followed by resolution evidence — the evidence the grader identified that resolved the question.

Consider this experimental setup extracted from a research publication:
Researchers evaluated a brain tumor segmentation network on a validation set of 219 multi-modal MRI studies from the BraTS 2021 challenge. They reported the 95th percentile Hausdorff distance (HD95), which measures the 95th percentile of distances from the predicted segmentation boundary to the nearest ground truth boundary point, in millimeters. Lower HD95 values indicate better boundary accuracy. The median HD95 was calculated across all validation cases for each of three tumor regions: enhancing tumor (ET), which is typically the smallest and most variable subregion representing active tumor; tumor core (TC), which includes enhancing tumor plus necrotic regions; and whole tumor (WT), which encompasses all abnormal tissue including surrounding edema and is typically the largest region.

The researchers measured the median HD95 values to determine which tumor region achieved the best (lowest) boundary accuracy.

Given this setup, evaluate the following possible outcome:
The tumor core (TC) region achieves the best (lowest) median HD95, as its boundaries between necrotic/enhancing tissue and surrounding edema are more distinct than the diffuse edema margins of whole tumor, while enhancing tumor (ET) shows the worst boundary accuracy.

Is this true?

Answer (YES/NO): NO